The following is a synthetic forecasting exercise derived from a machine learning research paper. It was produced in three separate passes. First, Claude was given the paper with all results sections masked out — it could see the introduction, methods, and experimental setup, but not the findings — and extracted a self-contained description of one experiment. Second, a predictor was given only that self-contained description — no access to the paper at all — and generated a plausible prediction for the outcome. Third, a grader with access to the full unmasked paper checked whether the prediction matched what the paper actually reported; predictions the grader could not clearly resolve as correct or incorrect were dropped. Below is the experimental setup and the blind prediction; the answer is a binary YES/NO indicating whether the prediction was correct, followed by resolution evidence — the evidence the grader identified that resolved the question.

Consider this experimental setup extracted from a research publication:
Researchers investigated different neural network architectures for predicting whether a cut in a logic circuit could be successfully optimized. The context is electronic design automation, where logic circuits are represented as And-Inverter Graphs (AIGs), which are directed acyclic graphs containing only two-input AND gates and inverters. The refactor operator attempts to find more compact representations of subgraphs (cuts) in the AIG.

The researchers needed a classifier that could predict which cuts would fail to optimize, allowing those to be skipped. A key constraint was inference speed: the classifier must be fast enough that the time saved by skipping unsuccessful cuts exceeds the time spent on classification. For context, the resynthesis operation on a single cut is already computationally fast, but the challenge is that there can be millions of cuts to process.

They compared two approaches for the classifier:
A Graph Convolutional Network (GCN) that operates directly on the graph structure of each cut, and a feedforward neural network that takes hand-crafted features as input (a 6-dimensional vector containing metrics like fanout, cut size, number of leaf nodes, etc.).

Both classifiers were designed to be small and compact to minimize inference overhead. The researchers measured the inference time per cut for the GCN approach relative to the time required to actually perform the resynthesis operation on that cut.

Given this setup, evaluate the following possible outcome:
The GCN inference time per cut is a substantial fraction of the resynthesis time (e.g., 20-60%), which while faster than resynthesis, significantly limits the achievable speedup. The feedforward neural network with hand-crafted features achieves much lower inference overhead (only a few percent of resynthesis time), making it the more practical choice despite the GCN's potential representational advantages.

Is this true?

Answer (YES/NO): NO